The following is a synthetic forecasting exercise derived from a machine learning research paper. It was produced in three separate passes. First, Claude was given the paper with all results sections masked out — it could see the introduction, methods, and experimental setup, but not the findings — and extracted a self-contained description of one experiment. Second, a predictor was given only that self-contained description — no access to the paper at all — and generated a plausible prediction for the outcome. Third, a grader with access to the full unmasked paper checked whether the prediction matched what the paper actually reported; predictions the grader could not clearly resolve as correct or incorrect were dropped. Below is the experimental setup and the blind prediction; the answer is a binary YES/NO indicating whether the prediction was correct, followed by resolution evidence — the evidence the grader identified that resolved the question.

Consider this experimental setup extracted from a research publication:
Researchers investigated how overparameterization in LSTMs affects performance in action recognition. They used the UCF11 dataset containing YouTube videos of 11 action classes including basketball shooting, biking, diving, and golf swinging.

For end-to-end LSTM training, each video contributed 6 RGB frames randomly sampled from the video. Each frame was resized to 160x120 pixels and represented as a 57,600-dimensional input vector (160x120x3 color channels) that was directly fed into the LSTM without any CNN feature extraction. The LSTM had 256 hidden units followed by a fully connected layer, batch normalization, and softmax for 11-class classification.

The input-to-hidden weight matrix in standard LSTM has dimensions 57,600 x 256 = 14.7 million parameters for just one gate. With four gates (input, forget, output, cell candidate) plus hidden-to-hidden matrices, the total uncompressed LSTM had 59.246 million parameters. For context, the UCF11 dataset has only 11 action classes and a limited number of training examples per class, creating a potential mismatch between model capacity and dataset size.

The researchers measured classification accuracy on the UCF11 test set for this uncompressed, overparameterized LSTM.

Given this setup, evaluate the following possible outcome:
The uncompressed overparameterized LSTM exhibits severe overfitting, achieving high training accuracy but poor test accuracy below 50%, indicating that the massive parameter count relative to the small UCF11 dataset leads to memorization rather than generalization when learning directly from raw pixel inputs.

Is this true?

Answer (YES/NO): NO